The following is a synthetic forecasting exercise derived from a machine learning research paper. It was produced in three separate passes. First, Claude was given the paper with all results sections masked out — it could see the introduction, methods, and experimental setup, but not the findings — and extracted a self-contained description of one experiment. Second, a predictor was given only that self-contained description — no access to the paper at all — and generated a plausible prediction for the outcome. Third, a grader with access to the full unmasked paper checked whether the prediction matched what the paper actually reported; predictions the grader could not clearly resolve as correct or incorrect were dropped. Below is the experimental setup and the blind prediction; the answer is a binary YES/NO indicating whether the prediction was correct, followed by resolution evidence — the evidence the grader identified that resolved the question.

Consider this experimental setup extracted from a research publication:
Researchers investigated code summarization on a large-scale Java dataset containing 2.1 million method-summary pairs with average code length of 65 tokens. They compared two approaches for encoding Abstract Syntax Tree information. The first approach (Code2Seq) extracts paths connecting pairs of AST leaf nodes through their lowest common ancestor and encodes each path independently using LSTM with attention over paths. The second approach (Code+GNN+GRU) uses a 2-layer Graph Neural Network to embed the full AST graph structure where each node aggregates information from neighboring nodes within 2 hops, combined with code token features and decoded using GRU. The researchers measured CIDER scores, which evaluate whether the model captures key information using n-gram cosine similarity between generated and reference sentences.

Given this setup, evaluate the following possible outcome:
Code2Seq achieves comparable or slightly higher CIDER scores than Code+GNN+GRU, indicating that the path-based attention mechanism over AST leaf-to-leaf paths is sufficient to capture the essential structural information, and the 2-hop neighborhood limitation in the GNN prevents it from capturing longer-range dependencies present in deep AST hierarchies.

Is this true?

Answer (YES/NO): NO